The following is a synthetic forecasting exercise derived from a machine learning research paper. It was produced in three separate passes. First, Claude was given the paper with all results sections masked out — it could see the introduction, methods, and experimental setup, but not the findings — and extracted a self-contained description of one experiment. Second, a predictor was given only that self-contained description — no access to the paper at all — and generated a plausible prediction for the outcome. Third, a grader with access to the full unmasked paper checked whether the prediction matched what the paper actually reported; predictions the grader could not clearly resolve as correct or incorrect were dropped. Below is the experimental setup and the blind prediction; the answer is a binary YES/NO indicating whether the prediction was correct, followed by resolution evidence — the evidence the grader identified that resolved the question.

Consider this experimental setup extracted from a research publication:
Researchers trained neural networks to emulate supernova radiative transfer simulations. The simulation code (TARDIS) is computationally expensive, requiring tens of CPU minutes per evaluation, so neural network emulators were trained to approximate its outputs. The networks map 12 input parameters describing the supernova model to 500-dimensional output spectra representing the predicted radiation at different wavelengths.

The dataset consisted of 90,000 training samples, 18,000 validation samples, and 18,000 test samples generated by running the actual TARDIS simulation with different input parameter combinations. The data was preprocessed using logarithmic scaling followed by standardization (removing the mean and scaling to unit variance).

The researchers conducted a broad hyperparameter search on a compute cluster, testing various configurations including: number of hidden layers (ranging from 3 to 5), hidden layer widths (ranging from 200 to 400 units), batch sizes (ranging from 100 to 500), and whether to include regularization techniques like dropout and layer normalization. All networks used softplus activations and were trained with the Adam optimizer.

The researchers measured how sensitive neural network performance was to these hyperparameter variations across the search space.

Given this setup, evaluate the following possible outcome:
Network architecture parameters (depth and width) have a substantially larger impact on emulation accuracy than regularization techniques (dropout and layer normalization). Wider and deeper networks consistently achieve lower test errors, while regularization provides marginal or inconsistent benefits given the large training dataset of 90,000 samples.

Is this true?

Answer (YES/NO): NO